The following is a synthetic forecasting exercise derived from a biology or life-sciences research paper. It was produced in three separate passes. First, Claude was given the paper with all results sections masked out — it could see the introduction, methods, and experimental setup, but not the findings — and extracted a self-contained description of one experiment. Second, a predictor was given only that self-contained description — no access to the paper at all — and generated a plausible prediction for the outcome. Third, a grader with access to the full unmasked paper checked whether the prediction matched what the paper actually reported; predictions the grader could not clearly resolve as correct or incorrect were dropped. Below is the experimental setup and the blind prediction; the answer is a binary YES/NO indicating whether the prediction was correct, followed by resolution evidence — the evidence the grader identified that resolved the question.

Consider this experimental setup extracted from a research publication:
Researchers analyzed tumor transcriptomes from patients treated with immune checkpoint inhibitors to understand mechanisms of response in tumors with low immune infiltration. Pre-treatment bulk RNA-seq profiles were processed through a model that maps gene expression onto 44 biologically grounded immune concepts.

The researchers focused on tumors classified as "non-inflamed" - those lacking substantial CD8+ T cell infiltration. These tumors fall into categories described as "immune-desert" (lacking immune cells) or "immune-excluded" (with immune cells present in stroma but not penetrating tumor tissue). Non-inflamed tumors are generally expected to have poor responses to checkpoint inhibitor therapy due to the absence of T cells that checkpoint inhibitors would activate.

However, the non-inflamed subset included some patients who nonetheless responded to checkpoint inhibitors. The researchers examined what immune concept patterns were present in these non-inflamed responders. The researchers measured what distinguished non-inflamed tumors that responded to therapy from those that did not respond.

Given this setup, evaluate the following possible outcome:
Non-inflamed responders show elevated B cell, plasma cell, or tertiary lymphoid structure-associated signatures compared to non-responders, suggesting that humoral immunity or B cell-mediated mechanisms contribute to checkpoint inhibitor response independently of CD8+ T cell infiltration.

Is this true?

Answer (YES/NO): NO